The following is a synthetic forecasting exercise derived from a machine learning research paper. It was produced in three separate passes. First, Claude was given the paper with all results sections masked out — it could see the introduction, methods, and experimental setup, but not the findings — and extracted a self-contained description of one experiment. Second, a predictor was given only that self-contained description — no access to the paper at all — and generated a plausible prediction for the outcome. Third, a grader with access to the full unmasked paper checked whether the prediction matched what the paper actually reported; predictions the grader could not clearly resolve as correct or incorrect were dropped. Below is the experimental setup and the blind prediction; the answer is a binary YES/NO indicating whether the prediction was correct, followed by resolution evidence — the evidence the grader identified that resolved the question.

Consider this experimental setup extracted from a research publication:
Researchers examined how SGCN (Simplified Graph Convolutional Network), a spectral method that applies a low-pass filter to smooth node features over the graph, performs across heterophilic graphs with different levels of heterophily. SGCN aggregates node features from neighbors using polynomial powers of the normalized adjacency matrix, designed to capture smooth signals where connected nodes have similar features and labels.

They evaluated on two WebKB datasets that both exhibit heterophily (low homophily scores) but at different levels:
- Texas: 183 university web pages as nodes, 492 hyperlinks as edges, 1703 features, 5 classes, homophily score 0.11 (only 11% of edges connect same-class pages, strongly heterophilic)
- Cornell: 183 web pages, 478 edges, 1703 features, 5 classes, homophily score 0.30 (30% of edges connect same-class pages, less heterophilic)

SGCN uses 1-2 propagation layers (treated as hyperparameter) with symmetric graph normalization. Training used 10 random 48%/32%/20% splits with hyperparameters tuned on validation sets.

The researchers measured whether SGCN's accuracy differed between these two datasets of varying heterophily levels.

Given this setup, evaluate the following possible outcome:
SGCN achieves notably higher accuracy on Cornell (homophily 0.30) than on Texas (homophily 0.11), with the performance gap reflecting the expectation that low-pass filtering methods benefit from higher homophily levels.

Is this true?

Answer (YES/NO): NO